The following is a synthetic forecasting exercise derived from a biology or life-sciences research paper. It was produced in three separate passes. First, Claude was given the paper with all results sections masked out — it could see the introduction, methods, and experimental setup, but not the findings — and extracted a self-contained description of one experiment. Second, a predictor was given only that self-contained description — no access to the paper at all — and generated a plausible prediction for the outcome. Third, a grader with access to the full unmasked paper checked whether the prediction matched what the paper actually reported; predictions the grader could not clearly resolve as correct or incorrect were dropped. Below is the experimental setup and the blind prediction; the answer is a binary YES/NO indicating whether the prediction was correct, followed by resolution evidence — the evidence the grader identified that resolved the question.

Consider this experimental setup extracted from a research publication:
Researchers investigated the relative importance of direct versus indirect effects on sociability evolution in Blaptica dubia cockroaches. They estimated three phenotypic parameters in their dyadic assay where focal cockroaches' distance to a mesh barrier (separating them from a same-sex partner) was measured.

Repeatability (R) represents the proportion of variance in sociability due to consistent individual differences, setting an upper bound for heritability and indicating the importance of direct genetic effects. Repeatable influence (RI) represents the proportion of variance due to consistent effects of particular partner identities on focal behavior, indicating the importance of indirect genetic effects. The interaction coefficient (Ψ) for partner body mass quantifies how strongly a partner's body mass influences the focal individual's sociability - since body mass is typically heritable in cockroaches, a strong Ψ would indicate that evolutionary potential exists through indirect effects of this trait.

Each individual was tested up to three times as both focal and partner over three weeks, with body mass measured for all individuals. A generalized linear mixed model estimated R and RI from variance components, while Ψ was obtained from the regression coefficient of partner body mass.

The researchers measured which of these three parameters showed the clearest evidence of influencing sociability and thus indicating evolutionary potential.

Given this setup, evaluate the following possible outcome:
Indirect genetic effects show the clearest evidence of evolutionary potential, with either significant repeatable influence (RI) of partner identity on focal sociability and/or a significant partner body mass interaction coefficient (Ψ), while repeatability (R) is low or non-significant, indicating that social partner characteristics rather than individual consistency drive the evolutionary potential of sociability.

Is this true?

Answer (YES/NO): YES